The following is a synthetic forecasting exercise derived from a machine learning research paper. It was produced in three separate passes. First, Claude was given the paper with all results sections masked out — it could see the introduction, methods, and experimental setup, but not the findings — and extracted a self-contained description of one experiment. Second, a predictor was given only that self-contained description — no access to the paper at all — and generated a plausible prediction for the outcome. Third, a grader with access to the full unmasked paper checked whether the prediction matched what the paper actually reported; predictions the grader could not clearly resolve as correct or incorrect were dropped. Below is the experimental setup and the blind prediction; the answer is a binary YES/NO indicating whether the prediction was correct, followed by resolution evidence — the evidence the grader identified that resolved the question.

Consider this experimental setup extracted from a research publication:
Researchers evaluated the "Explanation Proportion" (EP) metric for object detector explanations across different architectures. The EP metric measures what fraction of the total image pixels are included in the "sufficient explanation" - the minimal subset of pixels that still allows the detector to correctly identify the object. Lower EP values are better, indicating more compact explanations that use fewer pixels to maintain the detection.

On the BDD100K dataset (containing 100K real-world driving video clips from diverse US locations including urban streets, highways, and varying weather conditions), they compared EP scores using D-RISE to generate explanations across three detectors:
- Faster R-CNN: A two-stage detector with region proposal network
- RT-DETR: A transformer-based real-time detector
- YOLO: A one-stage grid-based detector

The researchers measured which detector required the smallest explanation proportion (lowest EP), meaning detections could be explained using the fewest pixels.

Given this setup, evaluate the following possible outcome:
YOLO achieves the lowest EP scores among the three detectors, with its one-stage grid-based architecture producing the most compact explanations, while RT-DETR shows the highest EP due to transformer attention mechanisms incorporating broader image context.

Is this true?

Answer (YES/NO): NO